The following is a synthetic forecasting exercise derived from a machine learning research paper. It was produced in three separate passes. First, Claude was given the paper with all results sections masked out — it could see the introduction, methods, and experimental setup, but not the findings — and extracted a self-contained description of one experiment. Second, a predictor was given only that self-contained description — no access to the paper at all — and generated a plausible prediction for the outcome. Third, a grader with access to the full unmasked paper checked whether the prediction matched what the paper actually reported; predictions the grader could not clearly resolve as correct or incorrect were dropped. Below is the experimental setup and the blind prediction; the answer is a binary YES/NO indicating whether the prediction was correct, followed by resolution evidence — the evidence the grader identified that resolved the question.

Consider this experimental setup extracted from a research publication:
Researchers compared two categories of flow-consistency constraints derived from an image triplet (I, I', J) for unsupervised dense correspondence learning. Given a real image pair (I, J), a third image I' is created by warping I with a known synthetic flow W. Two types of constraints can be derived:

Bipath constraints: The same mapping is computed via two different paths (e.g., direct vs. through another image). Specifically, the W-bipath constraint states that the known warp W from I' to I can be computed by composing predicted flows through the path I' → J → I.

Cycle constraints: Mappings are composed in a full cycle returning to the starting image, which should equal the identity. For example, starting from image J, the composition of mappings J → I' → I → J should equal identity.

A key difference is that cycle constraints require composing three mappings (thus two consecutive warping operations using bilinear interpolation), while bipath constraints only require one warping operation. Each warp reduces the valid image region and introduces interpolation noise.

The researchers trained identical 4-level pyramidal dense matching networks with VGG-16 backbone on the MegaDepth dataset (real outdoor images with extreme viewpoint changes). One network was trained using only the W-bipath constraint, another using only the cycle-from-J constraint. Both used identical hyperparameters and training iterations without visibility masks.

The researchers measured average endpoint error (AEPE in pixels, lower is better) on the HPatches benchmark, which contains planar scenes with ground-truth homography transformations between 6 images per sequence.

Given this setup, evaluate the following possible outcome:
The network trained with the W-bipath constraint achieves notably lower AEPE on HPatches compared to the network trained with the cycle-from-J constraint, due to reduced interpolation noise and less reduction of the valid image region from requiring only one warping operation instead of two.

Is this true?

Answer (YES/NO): YES